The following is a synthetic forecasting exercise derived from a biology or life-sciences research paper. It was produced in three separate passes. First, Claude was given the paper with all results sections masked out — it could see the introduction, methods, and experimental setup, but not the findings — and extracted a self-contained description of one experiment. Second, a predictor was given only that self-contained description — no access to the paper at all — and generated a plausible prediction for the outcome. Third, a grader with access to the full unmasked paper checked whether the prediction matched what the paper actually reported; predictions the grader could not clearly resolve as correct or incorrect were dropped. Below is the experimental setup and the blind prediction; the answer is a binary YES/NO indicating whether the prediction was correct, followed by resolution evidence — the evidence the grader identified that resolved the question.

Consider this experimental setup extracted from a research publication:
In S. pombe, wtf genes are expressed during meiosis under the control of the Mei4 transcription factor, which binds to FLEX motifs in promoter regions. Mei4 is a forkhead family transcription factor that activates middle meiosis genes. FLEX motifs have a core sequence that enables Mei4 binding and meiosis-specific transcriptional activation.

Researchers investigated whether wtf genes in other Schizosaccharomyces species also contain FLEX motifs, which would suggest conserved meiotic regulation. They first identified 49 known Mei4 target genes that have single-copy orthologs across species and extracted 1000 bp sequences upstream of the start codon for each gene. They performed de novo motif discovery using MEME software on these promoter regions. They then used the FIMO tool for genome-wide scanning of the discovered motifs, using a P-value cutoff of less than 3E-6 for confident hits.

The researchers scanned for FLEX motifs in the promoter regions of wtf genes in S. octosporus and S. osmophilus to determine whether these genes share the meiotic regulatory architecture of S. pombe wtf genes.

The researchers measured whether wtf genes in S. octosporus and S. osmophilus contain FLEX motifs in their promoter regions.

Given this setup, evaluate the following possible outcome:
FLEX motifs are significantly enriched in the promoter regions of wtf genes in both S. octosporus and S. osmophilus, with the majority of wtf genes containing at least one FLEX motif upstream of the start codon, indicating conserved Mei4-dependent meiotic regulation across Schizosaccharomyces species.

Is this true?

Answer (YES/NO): NO